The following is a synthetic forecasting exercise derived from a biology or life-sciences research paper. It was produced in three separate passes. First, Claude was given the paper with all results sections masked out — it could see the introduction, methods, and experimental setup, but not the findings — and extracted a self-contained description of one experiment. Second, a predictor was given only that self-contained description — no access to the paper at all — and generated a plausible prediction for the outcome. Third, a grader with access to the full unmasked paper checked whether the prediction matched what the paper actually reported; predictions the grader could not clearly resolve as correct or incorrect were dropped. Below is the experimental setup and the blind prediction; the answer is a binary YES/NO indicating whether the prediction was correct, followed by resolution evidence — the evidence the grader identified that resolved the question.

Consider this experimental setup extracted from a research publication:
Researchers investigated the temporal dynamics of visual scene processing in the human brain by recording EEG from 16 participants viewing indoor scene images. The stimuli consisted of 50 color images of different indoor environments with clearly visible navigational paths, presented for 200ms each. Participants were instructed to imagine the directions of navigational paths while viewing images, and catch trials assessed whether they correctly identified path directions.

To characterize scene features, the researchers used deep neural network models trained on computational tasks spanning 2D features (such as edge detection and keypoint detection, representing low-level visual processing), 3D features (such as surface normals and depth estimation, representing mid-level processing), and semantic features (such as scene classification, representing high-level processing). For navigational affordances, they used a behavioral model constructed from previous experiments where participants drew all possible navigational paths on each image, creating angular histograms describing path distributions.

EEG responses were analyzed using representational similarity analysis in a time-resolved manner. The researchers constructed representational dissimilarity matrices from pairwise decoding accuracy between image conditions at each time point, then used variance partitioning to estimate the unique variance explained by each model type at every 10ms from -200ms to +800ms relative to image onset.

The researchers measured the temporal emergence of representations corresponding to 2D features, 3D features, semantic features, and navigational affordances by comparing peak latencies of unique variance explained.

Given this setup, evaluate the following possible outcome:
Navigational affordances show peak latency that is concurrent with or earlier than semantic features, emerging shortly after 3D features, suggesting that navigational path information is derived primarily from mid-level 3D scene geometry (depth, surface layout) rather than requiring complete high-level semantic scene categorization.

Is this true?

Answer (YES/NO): NO